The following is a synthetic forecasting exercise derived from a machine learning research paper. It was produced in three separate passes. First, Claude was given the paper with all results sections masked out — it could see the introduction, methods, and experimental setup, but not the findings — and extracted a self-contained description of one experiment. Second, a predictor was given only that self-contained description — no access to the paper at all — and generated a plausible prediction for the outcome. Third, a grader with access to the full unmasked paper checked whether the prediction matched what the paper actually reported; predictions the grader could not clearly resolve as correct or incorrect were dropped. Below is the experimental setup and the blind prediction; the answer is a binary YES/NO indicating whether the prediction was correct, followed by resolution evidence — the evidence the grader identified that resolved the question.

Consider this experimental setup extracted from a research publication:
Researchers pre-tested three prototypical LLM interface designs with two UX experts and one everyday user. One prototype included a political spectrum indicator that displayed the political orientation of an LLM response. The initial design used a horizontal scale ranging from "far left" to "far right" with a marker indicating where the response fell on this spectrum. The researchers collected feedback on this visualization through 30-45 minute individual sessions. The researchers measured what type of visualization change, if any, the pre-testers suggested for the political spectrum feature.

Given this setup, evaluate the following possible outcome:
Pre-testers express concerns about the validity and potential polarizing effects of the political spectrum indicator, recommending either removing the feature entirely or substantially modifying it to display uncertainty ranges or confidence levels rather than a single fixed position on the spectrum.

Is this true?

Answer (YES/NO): NO